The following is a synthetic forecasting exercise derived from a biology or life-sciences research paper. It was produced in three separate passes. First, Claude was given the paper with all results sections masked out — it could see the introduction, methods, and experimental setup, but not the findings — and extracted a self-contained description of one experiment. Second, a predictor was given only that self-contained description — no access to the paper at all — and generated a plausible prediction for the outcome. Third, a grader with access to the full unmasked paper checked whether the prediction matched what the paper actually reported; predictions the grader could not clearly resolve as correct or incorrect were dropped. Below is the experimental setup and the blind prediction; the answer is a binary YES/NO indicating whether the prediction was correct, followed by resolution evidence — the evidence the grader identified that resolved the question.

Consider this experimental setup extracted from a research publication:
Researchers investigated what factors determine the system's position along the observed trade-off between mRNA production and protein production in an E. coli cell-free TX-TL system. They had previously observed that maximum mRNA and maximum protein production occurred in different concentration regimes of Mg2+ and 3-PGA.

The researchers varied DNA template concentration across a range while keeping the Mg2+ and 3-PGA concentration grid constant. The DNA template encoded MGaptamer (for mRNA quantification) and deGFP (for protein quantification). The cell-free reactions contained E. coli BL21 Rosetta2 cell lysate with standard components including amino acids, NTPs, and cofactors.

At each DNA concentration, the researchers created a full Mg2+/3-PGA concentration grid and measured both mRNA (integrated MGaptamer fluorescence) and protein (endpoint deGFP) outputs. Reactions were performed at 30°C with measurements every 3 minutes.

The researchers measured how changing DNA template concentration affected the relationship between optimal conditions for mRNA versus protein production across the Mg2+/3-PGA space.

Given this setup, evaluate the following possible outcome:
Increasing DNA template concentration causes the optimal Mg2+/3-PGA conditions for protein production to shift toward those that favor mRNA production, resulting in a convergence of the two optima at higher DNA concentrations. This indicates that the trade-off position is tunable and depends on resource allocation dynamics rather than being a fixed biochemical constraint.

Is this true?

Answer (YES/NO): NO